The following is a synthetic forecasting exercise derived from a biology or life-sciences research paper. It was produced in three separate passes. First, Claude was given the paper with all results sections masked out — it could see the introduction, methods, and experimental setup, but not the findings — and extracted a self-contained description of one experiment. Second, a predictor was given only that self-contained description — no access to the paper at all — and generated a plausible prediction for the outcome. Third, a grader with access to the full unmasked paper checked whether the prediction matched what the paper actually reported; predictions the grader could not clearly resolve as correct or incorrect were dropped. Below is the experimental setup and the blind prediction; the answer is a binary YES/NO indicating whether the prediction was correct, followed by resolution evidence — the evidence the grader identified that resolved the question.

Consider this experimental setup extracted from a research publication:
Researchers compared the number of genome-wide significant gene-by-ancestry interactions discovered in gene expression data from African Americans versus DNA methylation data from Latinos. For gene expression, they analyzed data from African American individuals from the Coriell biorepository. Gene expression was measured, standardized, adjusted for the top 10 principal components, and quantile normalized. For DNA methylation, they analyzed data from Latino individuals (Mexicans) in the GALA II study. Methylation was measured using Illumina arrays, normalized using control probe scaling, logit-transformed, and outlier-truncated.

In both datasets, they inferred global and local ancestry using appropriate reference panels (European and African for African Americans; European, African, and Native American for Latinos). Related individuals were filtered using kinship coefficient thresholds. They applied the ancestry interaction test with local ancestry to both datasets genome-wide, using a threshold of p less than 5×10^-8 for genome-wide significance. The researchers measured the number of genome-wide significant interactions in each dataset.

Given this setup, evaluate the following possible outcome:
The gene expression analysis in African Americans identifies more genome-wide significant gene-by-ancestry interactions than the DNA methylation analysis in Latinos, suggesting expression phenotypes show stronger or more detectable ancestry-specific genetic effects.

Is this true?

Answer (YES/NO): NO